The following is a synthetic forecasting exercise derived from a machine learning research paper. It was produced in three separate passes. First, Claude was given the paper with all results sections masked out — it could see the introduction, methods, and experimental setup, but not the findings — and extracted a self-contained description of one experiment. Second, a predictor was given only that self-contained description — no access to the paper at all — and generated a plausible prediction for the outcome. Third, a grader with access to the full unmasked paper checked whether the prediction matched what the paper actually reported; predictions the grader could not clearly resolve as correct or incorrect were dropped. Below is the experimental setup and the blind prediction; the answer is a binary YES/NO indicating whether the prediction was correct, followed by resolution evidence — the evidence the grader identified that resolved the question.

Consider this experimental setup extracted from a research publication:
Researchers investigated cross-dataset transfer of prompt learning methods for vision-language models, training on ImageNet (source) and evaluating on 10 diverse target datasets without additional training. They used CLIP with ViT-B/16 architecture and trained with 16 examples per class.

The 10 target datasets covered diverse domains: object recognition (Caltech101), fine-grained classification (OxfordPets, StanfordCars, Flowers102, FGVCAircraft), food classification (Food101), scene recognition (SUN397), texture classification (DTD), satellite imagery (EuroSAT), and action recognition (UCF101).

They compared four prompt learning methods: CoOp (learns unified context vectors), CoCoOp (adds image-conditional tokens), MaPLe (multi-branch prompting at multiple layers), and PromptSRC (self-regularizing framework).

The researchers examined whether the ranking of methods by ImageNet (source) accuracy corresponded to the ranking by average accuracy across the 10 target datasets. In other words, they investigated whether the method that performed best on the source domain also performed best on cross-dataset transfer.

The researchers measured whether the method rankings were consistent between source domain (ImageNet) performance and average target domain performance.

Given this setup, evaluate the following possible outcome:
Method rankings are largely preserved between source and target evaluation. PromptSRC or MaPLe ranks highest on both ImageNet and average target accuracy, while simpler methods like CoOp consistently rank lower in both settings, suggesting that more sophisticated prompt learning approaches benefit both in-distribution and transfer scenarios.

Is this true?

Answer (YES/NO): NO